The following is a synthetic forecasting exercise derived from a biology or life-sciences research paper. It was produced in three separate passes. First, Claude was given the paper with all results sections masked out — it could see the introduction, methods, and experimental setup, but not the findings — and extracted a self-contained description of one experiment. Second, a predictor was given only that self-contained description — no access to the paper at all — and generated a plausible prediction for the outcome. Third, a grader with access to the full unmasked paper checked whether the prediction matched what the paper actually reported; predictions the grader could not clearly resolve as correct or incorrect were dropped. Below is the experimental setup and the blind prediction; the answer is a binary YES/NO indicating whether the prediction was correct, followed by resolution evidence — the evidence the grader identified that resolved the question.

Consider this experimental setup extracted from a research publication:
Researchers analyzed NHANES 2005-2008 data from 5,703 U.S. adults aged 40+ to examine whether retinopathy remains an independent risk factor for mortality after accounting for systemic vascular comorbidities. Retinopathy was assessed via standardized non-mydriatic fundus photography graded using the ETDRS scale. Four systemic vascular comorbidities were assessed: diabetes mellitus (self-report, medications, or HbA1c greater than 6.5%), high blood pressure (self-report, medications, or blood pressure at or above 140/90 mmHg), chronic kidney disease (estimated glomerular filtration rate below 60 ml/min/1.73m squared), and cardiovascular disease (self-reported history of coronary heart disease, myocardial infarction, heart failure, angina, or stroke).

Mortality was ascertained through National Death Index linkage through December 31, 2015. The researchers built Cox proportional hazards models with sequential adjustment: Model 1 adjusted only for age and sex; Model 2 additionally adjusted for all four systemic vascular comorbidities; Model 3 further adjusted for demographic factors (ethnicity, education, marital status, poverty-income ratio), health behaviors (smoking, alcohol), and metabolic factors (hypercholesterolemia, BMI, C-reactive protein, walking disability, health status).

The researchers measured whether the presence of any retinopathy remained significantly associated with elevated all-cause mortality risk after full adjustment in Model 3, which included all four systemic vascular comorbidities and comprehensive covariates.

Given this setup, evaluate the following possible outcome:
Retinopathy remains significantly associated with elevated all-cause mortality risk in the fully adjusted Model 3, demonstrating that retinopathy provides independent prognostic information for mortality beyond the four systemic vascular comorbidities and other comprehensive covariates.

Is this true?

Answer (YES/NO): YES